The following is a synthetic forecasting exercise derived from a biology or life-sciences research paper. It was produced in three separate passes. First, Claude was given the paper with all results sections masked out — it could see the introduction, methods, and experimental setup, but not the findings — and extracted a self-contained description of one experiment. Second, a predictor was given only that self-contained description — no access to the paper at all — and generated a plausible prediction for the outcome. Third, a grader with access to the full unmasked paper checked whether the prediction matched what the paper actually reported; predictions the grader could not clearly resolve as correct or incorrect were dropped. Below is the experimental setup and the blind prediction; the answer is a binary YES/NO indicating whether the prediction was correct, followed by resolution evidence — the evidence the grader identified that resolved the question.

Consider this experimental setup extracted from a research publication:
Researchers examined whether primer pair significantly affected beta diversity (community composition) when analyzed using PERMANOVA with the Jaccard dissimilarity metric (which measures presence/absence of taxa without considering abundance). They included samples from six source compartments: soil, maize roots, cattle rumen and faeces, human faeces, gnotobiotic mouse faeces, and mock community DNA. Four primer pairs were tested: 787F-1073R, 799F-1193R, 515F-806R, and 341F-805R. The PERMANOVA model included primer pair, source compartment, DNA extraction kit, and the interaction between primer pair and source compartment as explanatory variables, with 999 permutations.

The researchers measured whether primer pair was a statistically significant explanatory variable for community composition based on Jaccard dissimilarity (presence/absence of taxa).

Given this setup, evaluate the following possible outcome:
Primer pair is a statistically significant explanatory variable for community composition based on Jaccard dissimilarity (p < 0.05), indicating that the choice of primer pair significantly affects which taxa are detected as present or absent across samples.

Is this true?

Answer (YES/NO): YES